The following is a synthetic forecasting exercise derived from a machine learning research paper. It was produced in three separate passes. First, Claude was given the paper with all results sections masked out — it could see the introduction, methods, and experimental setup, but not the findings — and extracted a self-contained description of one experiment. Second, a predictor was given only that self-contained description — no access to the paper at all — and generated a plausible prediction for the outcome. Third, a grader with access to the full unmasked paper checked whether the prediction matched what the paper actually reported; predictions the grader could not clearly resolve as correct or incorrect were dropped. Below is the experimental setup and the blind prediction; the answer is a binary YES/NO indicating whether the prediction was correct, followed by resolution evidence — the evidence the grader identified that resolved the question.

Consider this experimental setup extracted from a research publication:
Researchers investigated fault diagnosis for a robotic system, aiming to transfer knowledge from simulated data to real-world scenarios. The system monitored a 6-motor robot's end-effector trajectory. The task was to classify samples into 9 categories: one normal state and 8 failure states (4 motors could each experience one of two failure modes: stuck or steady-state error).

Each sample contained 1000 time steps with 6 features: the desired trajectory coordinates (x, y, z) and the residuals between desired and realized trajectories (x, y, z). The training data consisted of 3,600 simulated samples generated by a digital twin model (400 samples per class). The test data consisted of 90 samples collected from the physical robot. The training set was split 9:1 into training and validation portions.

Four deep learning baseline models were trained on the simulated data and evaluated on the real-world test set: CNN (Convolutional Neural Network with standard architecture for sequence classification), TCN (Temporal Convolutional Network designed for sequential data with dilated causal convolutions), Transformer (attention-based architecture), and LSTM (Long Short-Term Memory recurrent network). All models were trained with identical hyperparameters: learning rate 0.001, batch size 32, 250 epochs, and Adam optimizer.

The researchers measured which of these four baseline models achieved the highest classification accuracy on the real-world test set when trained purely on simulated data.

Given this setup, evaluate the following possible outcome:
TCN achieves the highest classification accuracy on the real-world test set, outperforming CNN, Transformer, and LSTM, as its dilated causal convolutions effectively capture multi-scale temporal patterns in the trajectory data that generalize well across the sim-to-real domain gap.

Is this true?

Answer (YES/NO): NO